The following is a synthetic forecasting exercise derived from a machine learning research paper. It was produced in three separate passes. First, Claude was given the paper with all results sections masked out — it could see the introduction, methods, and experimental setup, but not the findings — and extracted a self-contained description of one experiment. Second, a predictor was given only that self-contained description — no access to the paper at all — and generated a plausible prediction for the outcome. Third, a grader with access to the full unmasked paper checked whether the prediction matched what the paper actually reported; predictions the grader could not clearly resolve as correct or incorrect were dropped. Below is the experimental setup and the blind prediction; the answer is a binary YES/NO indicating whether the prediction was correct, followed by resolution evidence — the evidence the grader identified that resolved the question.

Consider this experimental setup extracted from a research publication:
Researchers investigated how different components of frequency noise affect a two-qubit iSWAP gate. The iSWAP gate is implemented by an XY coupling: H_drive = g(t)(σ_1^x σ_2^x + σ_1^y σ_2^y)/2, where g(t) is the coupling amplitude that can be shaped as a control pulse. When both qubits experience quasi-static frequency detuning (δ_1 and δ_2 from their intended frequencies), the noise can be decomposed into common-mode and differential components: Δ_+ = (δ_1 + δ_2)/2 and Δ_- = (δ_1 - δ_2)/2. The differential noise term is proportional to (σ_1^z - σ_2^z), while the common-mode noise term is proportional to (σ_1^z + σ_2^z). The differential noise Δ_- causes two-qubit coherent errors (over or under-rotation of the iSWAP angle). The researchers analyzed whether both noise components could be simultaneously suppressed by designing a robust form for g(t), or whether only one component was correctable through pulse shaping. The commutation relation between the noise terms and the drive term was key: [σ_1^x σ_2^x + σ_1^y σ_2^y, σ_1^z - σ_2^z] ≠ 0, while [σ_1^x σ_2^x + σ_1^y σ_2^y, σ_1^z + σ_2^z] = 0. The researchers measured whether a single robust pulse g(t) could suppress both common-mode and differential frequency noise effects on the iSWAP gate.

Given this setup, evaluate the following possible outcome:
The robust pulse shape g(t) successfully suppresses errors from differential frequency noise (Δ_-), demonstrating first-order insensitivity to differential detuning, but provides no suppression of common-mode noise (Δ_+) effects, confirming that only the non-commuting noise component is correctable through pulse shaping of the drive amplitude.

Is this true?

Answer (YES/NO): YES